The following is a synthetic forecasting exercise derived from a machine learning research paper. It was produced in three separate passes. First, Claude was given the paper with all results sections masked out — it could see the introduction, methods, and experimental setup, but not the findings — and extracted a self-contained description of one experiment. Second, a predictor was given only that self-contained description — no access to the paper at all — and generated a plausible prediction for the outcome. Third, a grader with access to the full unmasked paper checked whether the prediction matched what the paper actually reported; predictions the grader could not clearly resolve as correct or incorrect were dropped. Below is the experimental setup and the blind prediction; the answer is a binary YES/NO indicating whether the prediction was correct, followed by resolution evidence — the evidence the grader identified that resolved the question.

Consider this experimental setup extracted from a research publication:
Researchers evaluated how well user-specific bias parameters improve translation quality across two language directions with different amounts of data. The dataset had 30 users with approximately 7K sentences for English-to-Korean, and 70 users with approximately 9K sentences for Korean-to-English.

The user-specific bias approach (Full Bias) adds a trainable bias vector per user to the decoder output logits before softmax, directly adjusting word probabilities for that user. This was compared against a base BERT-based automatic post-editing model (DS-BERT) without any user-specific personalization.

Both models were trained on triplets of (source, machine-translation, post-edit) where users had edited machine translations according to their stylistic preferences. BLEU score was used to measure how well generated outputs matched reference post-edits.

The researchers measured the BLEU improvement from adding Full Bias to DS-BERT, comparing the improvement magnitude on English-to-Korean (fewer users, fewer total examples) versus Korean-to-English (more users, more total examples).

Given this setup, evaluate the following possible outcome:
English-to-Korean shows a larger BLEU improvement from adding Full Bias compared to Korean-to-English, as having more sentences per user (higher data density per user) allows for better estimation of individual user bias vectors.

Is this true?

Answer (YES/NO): NO